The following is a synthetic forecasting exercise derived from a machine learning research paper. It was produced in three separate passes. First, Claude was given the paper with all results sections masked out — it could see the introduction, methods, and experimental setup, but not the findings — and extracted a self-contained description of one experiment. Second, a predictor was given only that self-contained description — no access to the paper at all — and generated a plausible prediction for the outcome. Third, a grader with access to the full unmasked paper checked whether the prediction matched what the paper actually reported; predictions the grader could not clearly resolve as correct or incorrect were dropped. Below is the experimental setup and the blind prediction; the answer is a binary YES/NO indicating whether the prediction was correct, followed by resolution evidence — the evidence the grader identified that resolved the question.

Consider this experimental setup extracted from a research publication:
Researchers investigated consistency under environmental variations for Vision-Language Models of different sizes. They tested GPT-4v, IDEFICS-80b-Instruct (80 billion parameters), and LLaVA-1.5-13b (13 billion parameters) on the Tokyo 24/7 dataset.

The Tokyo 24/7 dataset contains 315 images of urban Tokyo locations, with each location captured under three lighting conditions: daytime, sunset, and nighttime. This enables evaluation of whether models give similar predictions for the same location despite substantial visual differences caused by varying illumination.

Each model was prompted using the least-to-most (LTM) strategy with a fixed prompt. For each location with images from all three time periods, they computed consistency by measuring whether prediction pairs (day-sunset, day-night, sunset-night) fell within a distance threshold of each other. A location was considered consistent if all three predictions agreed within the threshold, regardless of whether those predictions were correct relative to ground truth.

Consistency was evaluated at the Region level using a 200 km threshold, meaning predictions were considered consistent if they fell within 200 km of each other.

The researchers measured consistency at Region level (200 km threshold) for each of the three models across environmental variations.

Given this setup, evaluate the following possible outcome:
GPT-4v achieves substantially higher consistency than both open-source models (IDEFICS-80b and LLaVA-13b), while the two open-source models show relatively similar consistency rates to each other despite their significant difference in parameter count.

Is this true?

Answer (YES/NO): NO